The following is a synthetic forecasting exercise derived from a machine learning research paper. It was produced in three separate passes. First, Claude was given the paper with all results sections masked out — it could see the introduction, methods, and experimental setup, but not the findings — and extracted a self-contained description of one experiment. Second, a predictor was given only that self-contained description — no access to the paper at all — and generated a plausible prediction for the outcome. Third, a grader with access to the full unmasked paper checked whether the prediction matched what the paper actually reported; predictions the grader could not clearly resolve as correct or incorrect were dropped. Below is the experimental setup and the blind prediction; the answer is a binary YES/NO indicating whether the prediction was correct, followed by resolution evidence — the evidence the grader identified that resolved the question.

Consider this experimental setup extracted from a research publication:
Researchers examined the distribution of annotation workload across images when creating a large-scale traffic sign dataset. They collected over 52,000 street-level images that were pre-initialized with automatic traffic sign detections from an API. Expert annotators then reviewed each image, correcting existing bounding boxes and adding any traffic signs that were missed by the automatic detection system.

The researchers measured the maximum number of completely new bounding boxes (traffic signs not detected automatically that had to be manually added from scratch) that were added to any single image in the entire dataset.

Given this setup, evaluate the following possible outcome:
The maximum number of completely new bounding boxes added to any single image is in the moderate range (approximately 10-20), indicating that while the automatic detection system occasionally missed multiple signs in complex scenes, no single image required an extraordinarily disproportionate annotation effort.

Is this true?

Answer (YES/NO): NO